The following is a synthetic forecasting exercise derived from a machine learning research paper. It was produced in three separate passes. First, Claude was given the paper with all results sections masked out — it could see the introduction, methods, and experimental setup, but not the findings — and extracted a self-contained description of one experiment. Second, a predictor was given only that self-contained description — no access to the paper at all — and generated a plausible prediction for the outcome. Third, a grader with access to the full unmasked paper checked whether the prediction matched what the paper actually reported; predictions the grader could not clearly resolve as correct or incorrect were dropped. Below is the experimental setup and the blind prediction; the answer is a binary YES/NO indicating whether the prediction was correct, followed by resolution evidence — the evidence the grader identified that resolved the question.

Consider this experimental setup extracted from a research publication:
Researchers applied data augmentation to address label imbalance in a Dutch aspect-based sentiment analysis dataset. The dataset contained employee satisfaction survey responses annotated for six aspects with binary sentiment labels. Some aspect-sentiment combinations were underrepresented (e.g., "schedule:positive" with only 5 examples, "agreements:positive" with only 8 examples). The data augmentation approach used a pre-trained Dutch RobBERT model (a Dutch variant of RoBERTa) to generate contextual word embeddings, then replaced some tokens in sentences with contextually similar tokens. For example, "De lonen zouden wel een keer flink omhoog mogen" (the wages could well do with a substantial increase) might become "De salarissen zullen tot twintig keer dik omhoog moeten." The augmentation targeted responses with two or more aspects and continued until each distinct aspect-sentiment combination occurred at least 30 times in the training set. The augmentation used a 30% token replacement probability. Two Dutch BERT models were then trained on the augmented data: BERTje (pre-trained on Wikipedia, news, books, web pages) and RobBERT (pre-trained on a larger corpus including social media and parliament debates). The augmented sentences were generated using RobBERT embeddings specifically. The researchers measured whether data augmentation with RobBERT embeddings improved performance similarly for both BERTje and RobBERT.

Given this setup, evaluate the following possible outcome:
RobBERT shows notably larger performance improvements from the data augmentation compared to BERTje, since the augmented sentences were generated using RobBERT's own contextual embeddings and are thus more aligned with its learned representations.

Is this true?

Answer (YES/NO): YES